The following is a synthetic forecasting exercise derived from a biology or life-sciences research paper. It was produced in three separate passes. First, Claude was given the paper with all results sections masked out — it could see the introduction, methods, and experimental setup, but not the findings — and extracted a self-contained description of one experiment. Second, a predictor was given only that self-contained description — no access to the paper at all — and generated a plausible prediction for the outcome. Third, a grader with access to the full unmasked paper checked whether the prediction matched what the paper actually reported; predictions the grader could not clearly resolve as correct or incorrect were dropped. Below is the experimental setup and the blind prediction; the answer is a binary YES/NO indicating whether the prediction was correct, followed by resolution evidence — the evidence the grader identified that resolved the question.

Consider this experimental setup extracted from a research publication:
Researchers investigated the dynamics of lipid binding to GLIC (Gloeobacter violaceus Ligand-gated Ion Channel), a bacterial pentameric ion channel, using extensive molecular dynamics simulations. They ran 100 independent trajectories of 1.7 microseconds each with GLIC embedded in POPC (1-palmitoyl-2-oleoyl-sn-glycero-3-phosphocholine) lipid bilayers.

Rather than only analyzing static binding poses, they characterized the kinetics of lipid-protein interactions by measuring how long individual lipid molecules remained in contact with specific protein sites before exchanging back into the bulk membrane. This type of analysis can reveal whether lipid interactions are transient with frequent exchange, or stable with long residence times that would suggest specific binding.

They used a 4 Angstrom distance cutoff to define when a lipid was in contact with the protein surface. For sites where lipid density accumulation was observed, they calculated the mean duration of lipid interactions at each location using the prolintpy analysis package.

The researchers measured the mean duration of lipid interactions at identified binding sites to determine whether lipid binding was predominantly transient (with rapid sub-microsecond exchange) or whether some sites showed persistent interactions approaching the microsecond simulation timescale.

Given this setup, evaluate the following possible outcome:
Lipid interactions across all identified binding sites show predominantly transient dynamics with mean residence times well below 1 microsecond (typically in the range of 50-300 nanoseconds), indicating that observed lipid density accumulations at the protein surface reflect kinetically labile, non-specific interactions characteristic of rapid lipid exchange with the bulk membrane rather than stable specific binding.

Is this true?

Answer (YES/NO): NO